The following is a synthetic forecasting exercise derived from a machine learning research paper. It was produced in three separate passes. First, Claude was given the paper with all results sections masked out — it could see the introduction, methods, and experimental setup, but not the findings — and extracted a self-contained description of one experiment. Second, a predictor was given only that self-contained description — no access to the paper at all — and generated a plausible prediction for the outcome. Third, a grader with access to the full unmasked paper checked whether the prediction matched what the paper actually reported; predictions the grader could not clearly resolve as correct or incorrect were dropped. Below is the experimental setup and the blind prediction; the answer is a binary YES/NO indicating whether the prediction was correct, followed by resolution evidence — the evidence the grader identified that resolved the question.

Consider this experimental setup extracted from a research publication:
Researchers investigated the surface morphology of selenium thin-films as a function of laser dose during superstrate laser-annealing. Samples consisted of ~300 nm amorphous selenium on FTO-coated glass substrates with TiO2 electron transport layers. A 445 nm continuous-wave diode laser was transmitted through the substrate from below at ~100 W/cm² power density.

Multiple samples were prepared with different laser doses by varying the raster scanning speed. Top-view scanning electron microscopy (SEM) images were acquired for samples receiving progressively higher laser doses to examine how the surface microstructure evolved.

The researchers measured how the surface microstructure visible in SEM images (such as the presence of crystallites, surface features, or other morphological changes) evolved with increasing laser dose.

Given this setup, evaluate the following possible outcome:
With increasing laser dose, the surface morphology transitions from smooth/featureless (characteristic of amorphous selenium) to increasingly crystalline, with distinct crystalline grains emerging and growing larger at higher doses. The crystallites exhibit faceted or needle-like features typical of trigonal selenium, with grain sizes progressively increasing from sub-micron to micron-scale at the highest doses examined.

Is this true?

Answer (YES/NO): NO